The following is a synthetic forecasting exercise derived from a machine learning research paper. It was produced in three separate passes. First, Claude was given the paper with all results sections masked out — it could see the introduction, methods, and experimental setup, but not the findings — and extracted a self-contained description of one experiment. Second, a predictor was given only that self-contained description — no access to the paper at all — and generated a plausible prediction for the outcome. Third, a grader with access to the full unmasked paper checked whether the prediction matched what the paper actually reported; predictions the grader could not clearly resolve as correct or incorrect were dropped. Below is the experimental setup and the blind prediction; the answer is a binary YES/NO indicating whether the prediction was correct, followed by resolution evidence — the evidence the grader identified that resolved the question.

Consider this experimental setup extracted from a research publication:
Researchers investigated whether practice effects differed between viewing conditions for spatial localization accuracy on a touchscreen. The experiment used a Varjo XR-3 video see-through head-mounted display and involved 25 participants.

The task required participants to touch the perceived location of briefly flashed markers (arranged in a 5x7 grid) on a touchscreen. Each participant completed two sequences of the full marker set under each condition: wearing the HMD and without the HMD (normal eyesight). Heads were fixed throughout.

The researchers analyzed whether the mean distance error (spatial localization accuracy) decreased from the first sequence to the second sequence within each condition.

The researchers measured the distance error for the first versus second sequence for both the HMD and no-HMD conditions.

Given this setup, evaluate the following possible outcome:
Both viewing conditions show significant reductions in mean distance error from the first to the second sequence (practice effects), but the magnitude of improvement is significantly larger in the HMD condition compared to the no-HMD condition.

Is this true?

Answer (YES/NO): NO